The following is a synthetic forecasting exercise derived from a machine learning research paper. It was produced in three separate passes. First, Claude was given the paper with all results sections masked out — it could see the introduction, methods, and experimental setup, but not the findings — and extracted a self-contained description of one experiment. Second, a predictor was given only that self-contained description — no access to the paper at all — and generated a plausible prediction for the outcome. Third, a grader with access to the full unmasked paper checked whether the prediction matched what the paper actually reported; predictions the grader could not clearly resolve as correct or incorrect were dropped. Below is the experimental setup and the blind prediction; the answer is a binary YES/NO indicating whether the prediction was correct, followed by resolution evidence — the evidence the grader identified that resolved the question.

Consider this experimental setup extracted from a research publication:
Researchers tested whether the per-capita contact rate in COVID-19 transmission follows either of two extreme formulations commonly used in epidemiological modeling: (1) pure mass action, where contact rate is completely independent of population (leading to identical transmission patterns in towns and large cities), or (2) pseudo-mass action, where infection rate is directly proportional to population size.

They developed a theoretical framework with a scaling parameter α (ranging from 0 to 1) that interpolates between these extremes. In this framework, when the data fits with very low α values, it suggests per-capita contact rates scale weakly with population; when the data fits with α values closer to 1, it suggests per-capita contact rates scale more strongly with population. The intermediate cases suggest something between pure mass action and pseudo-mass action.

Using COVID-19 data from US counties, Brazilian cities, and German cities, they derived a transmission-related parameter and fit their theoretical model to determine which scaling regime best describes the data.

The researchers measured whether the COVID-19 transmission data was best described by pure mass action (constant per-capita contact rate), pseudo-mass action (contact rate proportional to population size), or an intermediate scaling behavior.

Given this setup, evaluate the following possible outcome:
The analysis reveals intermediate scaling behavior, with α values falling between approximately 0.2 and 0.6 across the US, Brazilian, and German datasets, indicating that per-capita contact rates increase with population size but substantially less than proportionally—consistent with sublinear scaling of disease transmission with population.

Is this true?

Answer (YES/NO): YES